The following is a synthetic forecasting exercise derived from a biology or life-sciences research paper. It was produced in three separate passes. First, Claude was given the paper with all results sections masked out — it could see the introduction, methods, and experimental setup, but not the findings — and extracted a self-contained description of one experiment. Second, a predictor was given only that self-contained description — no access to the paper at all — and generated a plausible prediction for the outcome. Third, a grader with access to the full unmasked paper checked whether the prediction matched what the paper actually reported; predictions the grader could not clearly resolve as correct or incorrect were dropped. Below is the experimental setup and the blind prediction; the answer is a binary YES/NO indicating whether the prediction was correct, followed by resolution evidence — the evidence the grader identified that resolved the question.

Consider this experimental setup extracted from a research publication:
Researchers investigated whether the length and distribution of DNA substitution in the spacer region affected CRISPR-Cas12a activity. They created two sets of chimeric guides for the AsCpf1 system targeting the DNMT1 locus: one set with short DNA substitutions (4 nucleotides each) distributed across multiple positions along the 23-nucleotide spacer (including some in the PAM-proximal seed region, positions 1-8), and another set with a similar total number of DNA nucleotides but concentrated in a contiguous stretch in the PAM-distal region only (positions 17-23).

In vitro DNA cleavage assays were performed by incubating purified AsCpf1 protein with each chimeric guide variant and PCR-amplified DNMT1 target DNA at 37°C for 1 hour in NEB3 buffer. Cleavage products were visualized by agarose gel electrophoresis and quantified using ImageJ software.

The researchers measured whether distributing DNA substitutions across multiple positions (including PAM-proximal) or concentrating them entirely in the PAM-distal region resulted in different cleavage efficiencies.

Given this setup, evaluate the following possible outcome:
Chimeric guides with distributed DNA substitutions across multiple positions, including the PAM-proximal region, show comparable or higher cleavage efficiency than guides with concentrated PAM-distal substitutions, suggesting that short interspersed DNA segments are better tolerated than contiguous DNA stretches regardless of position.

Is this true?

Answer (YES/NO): NO